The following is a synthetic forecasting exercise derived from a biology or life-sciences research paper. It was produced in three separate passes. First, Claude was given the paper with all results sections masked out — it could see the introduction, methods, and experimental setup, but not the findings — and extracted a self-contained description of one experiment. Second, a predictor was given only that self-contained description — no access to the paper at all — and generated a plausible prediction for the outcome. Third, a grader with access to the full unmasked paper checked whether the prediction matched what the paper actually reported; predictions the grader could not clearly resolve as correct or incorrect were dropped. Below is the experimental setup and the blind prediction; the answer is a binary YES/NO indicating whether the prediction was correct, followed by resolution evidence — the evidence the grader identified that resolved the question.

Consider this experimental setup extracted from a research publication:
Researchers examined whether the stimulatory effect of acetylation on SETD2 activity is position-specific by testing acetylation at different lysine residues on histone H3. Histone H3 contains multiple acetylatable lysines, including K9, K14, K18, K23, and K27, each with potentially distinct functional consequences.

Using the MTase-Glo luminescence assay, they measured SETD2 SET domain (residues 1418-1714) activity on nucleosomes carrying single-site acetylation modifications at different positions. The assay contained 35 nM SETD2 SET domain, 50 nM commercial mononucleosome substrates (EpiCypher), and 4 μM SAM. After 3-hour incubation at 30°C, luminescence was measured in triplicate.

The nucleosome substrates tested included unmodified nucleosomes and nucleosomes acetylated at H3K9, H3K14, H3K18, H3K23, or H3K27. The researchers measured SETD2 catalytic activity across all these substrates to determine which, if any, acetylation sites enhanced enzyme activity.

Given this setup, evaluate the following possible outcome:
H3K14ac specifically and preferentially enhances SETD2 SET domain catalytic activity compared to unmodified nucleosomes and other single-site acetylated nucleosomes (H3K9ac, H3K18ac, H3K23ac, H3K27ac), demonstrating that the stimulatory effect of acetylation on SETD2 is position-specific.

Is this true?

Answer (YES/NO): NO